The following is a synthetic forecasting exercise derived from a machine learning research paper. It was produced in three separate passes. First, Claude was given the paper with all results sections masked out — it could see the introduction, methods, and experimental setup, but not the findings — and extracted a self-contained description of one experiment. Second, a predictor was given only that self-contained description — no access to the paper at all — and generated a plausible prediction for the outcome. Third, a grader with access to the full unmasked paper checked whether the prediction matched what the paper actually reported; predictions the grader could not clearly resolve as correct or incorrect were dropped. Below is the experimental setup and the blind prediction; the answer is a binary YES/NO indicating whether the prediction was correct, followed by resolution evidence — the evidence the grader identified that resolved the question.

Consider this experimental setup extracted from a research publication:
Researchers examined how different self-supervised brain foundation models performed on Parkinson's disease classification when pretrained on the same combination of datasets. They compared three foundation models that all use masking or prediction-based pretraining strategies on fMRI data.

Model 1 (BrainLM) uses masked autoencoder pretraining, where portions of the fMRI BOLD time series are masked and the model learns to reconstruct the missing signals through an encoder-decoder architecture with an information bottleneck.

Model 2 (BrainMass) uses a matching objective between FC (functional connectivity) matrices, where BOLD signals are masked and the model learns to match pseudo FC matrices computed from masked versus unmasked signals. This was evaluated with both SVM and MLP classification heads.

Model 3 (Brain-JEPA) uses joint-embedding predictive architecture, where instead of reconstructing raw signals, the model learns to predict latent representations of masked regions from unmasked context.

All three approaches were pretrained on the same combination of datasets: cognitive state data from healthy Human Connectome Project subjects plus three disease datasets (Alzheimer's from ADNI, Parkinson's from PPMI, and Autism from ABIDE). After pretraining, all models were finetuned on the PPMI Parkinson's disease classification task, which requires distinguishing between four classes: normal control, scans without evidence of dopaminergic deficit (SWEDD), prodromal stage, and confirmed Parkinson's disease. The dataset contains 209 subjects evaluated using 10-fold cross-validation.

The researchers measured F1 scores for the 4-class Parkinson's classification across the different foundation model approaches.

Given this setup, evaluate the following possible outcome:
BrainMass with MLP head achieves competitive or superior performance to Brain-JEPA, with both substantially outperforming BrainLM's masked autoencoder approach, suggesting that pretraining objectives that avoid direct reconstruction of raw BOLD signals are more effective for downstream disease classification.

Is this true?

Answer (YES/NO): NO